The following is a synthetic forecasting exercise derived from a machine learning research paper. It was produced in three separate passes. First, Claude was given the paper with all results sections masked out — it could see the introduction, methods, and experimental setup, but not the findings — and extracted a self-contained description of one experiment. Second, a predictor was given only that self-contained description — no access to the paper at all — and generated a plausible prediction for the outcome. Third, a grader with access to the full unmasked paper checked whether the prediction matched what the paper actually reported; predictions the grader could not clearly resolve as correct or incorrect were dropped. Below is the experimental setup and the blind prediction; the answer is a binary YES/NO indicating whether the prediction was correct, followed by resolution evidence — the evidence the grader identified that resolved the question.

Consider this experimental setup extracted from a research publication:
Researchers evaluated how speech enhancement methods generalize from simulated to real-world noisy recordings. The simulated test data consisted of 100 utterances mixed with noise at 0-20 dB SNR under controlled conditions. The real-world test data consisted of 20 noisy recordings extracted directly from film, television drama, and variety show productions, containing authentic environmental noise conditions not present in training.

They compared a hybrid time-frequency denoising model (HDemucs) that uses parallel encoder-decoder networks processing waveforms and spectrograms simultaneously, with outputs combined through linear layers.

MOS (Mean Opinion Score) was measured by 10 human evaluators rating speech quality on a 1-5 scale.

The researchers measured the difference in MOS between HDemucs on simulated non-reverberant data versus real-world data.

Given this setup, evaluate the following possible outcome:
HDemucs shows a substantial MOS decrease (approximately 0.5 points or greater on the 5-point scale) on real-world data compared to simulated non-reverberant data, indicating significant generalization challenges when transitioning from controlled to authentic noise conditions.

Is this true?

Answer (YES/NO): NO